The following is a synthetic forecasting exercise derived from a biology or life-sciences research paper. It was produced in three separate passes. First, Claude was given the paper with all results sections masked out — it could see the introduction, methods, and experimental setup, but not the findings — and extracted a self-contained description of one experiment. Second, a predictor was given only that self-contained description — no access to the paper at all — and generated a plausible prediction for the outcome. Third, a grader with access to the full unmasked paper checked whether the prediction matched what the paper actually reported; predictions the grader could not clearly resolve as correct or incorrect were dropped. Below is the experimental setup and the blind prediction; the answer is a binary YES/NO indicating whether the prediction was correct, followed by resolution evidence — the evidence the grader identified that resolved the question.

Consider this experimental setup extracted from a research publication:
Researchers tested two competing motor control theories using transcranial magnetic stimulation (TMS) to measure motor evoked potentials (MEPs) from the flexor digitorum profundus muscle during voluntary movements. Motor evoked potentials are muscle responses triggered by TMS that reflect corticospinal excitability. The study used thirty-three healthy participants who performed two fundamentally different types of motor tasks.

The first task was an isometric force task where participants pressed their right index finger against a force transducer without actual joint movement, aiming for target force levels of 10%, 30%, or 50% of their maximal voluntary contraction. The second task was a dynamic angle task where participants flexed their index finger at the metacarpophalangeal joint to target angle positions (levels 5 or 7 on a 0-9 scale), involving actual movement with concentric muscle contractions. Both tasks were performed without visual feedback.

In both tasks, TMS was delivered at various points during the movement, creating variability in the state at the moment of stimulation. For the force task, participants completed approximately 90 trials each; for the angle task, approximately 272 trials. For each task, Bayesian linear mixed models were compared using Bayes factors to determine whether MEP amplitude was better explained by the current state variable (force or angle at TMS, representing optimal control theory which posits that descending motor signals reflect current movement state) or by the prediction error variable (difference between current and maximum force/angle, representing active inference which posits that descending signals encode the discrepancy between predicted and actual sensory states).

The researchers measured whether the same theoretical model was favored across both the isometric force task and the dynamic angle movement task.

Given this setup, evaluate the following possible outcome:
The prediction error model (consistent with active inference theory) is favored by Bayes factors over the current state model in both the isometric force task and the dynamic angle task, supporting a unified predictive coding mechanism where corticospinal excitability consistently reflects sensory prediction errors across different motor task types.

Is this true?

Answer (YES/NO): NO